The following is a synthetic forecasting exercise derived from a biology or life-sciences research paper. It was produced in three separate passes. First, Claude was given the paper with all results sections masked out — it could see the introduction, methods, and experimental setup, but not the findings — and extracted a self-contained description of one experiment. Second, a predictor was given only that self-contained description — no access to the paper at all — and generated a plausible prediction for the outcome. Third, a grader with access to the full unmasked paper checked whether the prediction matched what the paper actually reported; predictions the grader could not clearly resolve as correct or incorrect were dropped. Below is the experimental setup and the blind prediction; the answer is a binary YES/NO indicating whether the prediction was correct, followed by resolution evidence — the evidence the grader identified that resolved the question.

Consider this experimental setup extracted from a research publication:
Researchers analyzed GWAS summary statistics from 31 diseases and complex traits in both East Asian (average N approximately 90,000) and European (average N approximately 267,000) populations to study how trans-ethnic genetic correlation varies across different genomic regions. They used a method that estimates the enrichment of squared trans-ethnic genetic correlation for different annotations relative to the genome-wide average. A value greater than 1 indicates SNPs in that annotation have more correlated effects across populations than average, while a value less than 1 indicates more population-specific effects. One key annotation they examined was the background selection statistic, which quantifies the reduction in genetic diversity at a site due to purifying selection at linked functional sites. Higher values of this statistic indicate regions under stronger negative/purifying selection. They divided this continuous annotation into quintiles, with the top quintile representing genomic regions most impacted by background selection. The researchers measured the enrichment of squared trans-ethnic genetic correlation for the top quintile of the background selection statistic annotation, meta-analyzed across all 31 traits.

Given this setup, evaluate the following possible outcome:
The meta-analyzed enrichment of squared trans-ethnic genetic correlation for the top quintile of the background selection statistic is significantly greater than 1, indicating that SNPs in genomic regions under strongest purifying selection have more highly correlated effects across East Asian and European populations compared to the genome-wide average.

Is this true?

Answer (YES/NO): NO